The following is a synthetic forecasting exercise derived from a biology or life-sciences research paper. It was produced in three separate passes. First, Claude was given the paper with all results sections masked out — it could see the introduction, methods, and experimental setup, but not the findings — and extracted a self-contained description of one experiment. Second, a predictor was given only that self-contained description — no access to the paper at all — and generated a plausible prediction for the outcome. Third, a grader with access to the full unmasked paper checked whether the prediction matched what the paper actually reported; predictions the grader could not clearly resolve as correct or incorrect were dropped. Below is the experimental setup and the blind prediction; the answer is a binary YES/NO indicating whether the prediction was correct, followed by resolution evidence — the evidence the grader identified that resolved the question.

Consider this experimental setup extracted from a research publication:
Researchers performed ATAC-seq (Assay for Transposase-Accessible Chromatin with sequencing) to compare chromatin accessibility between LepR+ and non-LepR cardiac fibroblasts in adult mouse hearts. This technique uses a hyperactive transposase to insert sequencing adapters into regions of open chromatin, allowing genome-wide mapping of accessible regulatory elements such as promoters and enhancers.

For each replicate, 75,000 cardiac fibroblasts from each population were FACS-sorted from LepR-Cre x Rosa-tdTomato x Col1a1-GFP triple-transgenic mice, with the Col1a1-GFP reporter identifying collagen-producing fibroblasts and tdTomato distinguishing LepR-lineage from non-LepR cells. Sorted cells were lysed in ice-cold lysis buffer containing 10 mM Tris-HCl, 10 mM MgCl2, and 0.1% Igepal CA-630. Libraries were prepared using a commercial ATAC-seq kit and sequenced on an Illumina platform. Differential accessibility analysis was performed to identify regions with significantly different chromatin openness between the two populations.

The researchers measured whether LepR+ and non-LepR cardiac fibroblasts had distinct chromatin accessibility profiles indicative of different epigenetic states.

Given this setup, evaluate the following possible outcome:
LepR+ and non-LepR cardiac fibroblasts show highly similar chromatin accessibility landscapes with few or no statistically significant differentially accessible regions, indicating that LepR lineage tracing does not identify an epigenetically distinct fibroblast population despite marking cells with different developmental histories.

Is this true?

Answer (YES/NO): NO